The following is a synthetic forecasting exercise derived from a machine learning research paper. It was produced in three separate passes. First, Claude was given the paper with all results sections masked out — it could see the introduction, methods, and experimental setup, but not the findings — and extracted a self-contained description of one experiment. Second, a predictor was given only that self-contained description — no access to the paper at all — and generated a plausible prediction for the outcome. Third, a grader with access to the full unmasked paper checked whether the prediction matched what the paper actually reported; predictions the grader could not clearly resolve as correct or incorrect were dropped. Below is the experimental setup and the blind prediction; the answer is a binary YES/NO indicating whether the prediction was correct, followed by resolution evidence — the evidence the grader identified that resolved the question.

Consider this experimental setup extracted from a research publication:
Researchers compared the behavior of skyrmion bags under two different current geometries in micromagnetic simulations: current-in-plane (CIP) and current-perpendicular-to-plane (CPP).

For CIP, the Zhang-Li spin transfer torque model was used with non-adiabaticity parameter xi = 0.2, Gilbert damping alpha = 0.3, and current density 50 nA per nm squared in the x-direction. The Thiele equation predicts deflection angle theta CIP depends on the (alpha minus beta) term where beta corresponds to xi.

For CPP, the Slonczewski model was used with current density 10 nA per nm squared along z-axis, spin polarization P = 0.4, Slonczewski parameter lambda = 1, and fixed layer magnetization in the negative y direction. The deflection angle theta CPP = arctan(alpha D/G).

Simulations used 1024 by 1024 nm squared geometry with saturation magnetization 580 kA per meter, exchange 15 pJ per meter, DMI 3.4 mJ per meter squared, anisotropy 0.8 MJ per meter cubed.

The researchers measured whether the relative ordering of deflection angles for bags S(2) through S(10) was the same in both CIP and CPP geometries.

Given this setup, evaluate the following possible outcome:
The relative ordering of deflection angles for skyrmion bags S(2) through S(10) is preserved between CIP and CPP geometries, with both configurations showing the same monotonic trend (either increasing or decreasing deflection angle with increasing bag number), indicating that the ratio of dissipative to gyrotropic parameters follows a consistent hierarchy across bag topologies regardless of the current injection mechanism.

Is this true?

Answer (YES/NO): NO